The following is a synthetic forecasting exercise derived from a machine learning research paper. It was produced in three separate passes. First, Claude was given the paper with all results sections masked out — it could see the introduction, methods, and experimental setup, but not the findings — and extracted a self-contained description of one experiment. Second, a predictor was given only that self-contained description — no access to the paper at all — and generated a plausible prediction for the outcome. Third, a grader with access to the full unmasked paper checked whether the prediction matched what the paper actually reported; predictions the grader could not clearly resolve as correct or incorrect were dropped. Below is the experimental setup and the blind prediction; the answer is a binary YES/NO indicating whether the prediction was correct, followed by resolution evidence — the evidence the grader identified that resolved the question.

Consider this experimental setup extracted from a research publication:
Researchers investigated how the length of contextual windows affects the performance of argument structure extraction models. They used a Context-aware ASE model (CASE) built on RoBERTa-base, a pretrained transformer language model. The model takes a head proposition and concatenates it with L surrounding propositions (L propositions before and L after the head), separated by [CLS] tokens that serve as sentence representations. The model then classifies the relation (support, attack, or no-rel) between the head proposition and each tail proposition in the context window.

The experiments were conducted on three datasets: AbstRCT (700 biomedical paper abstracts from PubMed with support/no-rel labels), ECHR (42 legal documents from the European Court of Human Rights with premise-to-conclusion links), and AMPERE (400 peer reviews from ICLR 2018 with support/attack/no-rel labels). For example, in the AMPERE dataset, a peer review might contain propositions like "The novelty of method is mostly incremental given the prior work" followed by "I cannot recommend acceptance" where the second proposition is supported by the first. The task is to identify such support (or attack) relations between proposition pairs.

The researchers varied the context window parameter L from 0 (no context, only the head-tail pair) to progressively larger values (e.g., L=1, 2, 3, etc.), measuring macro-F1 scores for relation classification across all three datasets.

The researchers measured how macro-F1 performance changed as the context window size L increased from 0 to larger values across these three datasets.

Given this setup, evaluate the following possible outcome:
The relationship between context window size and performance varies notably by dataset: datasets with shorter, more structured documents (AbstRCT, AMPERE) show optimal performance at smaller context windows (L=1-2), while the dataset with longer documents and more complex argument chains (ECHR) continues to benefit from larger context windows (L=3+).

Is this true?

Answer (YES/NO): NO